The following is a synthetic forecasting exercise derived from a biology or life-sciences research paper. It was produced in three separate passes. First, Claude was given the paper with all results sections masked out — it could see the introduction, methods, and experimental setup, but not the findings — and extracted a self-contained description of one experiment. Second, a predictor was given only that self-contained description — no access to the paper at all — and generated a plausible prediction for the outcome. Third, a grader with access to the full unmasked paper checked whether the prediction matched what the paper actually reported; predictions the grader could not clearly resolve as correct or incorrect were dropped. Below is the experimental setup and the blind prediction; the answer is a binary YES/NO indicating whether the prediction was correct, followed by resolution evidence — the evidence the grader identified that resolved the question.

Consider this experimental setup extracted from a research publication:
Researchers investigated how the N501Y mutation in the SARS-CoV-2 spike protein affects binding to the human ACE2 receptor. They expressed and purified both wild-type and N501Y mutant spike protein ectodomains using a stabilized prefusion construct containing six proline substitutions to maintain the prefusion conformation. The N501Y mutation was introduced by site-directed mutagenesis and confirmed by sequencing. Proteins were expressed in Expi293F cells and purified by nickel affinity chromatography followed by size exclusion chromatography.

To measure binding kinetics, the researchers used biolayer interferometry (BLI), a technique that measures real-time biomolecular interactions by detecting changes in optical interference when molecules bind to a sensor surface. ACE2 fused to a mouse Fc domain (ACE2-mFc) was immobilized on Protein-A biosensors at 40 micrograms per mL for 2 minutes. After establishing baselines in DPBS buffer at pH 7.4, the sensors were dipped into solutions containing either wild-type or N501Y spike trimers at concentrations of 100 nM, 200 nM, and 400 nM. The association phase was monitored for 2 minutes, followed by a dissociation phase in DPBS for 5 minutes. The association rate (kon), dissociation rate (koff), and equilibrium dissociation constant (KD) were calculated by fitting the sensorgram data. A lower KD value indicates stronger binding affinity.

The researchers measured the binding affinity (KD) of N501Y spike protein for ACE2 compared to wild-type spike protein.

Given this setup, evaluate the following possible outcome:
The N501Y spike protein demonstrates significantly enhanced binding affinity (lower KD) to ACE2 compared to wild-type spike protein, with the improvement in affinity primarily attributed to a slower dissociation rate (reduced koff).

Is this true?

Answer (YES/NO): YES